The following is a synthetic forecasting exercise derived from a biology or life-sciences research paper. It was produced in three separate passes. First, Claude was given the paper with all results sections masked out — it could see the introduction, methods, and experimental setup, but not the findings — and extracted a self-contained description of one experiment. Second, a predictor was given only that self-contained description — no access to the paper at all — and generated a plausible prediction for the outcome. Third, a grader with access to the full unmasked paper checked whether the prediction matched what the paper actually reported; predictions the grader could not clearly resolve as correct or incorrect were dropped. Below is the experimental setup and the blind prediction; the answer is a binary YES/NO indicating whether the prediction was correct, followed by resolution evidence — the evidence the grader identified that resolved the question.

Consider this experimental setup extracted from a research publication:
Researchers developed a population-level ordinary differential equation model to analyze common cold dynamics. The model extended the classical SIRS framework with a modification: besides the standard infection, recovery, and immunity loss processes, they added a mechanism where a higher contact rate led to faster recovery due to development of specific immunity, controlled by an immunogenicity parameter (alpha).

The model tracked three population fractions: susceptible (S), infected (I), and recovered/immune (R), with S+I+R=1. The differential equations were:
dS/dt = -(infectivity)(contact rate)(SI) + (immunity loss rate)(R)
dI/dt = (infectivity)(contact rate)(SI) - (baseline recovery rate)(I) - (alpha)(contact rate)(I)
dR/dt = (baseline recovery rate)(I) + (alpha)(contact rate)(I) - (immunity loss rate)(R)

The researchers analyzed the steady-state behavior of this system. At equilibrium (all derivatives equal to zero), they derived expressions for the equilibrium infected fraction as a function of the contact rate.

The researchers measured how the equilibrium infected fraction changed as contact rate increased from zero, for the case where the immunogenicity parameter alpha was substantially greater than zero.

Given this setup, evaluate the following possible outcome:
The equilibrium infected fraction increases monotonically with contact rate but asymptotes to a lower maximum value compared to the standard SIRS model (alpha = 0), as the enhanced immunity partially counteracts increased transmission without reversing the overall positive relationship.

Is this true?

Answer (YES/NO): NO